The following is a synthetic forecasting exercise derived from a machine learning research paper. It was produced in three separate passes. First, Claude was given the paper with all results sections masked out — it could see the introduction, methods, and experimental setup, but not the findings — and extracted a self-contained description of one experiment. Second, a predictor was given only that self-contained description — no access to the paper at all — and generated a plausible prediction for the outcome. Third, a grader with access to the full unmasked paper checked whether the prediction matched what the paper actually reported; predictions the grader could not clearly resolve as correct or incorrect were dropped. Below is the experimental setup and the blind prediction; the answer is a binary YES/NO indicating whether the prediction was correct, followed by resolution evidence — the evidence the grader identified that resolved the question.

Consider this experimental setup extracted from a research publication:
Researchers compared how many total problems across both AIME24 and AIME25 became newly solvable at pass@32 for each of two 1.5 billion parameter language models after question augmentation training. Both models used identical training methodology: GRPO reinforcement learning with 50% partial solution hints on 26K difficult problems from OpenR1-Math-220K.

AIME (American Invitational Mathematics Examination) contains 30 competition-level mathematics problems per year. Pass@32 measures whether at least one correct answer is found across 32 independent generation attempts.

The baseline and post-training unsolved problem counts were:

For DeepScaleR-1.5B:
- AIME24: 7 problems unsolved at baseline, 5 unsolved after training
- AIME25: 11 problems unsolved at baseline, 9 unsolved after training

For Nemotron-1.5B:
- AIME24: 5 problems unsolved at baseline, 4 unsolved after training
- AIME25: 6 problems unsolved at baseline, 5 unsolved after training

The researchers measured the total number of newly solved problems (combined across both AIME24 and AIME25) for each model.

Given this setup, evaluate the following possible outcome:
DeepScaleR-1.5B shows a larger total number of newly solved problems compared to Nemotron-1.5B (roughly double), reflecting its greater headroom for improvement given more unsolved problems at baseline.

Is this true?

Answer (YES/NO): YES